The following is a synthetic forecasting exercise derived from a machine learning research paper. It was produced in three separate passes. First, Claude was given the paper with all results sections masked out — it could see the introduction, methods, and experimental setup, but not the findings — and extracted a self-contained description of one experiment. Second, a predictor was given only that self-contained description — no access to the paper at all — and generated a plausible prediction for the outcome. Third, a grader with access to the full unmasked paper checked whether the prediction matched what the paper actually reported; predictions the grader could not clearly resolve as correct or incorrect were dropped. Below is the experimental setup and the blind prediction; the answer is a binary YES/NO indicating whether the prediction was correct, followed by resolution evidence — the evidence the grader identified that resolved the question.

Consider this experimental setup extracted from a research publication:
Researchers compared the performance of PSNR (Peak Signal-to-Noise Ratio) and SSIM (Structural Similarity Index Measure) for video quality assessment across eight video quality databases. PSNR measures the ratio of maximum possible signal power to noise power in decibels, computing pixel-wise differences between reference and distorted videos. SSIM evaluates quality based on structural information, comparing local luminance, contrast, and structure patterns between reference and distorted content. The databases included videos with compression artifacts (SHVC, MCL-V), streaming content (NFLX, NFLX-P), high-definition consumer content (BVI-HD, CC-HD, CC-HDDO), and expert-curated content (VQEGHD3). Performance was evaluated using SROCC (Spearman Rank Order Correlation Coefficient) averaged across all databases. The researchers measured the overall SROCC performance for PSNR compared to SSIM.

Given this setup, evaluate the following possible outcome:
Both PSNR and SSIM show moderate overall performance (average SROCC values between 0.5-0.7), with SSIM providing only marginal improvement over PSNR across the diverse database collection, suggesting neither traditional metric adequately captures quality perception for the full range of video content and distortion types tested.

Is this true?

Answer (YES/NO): NO